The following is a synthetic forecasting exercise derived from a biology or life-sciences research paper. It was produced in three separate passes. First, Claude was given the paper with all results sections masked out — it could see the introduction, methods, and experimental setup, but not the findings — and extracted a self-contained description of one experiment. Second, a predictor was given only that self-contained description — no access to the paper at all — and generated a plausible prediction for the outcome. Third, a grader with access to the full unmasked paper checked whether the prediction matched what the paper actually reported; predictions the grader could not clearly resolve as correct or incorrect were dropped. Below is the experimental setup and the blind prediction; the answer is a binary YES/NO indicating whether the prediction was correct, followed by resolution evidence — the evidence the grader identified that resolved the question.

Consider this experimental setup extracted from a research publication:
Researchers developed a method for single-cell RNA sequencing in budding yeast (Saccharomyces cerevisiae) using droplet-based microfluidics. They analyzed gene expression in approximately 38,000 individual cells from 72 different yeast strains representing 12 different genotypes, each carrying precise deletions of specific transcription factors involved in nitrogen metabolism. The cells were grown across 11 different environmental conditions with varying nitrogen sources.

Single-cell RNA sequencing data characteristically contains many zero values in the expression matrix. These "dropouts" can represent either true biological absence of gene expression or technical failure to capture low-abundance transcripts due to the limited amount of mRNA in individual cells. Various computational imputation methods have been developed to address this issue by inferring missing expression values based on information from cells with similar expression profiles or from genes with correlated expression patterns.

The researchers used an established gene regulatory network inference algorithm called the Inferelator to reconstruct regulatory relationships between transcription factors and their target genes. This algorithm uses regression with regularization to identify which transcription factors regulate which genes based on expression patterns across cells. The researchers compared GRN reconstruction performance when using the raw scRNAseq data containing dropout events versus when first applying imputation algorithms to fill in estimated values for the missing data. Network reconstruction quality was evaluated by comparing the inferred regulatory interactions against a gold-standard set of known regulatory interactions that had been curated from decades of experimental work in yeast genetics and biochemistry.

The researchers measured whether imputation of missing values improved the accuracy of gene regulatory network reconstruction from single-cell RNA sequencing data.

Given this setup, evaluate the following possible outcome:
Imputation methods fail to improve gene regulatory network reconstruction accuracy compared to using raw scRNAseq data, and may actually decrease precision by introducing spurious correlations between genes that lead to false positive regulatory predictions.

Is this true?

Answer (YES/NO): YES